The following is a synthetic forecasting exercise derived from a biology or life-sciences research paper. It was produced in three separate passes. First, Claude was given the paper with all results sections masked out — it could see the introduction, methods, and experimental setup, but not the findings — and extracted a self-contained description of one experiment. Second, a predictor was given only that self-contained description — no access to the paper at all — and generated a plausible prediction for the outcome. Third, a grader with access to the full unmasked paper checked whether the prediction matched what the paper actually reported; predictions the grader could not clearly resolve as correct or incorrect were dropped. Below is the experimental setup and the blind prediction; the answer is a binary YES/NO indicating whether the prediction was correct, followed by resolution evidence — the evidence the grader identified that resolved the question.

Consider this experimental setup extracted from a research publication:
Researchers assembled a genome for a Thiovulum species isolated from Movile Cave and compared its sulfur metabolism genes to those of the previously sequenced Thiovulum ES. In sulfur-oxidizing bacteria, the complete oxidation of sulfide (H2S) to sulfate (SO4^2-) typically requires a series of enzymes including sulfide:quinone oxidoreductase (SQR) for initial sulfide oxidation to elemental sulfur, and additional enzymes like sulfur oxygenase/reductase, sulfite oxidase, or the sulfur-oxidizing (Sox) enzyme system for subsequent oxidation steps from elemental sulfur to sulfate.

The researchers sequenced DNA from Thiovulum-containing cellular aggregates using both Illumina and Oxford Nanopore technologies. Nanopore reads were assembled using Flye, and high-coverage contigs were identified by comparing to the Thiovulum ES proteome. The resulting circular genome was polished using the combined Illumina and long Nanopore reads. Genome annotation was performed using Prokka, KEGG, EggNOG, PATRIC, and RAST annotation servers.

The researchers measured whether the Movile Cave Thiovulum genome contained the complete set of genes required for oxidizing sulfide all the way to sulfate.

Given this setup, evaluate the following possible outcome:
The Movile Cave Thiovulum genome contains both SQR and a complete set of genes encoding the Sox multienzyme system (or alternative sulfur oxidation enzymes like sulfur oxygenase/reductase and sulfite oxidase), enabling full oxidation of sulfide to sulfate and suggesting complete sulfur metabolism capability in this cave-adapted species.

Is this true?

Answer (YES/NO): NO